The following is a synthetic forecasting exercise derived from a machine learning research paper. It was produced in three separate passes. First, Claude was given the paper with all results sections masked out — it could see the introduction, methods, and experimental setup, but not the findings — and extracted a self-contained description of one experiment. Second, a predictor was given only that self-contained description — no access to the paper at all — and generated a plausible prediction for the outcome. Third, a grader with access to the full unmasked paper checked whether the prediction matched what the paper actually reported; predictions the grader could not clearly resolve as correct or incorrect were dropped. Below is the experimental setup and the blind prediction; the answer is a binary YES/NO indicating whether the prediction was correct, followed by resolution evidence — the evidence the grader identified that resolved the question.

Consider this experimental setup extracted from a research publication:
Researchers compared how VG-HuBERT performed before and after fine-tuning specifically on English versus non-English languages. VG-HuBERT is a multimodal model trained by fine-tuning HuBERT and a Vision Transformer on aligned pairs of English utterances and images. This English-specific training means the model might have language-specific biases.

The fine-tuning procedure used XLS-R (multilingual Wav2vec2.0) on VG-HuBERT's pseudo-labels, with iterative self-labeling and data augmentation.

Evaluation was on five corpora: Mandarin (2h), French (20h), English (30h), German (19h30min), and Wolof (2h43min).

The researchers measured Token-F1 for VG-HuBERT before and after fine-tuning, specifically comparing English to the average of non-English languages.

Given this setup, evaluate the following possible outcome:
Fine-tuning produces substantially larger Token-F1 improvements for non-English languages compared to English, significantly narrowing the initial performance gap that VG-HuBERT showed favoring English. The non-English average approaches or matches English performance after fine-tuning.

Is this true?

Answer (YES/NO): NO